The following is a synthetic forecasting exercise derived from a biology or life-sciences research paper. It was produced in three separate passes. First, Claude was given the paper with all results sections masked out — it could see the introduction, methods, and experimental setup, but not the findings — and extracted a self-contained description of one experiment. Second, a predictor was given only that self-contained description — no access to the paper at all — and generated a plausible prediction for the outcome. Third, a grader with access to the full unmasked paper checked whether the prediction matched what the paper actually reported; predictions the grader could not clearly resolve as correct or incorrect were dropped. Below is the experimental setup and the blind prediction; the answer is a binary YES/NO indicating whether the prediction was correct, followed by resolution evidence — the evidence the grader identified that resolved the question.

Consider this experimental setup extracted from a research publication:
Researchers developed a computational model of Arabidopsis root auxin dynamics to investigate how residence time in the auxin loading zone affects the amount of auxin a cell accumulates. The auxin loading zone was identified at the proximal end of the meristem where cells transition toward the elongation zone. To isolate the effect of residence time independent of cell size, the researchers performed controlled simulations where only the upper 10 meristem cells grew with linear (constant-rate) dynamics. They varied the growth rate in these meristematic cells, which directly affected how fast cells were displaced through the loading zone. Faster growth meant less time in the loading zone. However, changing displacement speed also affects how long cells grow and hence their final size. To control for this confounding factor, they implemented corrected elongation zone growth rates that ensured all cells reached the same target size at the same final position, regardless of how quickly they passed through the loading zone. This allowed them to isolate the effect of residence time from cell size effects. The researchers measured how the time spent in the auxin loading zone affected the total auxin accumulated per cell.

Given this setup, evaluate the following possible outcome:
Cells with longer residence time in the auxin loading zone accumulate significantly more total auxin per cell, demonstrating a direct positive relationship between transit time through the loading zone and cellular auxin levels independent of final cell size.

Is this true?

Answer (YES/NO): NO